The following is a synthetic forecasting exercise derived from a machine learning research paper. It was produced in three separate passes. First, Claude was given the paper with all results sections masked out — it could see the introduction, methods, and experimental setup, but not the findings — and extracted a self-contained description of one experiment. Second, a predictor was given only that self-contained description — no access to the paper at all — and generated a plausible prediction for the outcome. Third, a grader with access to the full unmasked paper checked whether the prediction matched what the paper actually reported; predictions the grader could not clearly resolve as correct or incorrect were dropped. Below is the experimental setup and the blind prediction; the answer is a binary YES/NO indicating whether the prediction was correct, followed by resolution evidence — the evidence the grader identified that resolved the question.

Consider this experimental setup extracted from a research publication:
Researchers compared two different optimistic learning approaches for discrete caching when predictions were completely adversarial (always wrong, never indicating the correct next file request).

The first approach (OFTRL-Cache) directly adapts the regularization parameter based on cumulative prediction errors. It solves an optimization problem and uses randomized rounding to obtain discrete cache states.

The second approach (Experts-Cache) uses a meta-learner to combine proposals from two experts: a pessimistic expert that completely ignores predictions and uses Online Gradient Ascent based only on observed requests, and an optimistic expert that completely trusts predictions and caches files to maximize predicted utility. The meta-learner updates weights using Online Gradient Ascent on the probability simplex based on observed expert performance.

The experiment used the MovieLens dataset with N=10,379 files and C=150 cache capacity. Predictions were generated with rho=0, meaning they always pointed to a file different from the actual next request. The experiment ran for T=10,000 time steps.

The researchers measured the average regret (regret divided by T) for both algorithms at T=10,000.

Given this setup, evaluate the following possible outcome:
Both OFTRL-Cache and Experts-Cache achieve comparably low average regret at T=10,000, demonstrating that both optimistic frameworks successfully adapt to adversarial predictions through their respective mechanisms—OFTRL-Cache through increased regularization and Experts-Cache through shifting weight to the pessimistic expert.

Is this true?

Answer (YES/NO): NO